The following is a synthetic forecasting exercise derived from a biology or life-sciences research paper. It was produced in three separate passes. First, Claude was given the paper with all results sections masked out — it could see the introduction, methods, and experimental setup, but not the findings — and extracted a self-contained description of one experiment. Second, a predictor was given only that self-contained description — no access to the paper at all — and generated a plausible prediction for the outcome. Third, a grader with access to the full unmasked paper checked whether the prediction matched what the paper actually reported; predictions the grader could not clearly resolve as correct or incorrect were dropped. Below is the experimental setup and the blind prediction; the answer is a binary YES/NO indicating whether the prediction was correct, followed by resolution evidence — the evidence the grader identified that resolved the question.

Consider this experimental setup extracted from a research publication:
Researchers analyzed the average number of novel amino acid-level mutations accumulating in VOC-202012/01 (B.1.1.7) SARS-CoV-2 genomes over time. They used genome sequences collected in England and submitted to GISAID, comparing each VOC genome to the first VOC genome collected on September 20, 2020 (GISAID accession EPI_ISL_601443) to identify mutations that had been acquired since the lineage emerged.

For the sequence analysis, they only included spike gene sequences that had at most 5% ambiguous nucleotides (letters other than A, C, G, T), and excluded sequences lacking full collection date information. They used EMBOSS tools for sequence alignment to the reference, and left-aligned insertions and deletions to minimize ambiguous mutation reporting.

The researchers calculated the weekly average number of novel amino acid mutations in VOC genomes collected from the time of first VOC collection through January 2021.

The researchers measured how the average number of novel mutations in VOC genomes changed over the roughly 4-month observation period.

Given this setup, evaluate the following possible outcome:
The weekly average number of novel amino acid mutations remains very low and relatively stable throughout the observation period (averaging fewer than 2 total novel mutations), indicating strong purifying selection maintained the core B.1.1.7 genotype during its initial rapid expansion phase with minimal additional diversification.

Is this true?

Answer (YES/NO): NO